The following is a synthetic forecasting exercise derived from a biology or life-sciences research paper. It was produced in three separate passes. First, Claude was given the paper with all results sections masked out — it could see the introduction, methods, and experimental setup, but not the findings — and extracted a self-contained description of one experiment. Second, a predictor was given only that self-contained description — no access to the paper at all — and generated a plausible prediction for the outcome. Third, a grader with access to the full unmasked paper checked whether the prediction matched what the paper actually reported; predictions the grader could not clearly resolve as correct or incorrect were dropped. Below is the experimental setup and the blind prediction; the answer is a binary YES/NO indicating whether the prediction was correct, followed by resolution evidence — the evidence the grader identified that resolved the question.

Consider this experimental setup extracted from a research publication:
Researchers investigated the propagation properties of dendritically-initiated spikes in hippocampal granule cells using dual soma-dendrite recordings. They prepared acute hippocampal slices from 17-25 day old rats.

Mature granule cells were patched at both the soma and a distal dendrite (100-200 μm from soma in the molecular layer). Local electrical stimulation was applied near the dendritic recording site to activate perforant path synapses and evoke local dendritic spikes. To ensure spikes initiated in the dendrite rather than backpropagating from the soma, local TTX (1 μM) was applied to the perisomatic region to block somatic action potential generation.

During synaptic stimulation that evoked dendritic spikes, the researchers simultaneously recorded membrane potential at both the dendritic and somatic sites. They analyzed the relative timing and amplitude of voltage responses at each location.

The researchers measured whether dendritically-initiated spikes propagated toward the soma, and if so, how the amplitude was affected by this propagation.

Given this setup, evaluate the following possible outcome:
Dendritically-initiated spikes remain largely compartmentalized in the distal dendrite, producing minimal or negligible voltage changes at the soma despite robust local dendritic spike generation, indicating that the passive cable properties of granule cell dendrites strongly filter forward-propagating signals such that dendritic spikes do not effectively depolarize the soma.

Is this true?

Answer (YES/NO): NO